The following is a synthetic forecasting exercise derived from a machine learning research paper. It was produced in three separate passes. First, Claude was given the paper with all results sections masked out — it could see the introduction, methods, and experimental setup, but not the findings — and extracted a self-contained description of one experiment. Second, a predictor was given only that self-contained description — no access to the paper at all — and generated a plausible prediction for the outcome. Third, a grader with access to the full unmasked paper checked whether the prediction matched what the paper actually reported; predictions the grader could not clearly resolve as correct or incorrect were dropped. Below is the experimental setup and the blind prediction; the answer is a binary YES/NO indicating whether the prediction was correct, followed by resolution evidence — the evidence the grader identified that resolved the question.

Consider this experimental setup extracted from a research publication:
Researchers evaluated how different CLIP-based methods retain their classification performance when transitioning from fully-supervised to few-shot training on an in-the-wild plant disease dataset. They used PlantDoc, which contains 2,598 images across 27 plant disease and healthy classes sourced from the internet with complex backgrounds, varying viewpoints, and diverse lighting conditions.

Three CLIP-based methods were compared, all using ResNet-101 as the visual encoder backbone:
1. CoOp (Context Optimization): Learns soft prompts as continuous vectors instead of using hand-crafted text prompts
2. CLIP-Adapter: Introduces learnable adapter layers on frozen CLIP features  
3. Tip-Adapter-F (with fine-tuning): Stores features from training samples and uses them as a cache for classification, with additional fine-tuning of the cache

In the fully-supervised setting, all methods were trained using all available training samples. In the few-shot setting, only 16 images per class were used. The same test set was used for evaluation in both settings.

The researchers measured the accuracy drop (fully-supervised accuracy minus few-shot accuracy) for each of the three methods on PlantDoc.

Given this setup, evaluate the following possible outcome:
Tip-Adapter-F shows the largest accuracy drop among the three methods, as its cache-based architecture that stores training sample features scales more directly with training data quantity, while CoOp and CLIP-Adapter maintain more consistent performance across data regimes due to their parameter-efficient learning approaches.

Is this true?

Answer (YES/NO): NO